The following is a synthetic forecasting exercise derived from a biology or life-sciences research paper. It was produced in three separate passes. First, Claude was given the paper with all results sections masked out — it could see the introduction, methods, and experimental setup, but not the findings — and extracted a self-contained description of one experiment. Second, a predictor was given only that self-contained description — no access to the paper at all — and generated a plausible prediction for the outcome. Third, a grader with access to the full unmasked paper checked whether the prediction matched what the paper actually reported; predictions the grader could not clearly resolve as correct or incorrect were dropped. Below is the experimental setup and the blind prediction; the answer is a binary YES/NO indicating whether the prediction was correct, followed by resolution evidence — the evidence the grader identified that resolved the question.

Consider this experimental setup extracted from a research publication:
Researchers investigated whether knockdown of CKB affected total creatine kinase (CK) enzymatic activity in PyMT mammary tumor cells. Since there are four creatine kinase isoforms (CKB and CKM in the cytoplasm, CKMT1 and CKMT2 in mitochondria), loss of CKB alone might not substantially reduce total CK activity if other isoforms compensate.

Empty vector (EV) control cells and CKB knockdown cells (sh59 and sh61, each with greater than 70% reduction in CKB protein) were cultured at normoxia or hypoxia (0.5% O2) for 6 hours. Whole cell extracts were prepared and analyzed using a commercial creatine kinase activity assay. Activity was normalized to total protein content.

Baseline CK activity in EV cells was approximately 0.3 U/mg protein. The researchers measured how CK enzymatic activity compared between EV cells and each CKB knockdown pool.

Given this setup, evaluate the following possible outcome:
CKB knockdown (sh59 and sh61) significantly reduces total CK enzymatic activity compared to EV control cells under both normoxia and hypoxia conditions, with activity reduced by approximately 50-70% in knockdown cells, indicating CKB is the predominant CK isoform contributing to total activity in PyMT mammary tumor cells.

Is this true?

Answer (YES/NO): YES